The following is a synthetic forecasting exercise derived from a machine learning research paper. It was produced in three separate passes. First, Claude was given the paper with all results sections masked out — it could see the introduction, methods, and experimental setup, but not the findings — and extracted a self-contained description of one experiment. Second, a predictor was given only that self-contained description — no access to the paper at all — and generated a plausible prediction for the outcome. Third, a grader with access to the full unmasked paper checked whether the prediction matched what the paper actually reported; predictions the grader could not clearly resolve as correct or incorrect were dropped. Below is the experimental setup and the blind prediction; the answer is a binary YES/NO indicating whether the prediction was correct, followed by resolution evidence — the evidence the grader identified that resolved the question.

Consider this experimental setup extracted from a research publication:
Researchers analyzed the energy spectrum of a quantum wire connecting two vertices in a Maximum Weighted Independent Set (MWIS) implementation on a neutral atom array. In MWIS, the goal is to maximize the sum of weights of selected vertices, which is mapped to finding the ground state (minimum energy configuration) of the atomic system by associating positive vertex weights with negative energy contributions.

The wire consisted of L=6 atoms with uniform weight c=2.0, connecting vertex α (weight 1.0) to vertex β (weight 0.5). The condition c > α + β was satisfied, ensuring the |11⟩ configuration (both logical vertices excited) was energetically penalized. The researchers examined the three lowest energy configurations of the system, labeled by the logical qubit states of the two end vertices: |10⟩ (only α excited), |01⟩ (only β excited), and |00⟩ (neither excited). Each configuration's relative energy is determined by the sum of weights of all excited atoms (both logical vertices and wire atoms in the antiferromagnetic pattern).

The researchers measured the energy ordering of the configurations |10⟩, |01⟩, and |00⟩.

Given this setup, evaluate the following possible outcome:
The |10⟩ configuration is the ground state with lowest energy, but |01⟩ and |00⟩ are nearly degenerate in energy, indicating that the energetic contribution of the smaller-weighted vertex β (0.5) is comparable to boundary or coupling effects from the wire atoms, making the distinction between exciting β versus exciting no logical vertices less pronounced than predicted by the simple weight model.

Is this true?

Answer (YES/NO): NO